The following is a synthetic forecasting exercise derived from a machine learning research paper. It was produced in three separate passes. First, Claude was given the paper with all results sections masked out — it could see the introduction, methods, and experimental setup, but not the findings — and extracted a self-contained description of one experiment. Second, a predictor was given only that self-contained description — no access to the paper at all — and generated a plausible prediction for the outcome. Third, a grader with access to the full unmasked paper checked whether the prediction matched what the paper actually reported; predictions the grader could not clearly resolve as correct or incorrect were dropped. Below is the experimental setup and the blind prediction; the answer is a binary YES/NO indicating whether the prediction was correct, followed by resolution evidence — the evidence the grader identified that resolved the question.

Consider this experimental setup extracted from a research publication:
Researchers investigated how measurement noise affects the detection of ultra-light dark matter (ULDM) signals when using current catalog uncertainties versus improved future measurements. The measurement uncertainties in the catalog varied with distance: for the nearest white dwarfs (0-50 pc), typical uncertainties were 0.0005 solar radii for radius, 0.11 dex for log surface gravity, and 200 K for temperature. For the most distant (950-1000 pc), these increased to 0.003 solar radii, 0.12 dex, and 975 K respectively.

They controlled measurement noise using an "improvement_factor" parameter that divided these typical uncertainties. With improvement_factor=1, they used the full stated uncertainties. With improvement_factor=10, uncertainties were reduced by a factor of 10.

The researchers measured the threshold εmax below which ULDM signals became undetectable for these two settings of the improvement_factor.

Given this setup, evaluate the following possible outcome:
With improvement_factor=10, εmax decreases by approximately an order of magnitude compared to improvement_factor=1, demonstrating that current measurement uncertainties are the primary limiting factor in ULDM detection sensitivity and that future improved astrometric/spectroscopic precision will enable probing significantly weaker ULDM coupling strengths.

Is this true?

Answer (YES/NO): NO